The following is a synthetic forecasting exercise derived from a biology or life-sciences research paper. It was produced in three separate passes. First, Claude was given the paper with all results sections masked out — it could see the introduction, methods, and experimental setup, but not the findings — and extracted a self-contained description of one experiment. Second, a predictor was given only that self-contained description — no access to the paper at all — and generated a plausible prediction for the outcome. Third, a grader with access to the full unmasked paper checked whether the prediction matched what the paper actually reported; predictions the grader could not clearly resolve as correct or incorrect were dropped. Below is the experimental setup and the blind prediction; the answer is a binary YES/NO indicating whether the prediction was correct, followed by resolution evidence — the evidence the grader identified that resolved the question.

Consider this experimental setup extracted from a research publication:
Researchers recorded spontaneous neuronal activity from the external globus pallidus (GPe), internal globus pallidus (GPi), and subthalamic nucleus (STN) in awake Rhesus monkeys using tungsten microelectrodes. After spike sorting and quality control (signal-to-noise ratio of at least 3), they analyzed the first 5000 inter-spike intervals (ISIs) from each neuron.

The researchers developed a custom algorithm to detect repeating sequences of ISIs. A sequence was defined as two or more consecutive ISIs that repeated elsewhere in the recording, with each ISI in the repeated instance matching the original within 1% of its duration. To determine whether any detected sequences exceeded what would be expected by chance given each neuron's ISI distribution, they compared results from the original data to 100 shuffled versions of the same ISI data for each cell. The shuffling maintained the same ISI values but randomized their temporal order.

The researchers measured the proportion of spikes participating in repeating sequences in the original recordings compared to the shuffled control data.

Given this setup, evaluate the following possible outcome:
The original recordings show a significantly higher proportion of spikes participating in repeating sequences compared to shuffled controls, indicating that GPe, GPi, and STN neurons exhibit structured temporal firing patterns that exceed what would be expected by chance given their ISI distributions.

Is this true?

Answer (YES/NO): NO